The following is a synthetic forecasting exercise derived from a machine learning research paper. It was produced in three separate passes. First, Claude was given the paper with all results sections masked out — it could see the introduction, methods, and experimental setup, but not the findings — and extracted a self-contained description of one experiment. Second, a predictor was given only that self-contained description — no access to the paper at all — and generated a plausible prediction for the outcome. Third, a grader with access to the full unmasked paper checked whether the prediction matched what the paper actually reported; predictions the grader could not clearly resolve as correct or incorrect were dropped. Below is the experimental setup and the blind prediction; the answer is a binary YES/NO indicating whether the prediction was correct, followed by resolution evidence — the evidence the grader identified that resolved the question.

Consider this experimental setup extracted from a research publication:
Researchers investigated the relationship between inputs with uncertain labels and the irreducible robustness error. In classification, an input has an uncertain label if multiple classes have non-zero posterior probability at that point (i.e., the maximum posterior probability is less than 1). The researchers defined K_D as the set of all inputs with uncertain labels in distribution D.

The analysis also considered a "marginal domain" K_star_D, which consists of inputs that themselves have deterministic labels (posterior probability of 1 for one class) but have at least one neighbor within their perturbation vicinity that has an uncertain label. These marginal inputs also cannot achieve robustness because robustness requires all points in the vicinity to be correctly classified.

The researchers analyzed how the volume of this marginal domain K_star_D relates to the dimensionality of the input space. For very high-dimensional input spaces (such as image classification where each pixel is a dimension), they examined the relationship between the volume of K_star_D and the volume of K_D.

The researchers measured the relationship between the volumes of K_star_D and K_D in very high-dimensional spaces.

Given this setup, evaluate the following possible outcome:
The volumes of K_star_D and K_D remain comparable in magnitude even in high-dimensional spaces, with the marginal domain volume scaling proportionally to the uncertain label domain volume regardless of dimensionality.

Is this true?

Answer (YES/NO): NO